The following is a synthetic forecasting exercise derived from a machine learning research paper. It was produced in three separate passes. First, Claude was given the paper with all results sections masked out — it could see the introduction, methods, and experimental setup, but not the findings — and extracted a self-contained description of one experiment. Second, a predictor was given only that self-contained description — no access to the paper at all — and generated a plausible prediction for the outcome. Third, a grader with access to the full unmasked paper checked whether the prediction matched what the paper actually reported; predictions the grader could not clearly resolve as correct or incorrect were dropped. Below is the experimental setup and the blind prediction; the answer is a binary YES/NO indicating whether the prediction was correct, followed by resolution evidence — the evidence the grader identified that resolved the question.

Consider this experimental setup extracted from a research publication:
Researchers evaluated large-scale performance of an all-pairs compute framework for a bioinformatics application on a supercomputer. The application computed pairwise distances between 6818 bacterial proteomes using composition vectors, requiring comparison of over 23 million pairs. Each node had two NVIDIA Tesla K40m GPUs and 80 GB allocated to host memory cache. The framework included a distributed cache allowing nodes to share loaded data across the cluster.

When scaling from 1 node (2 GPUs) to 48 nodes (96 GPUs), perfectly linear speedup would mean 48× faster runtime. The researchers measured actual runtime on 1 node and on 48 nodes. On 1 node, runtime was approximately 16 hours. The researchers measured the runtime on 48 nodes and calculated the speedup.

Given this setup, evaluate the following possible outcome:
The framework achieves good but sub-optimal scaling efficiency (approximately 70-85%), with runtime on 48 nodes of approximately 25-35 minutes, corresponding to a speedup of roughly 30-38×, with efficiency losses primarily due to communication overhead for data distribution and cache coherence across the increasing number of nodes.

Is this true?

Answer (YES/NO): NO